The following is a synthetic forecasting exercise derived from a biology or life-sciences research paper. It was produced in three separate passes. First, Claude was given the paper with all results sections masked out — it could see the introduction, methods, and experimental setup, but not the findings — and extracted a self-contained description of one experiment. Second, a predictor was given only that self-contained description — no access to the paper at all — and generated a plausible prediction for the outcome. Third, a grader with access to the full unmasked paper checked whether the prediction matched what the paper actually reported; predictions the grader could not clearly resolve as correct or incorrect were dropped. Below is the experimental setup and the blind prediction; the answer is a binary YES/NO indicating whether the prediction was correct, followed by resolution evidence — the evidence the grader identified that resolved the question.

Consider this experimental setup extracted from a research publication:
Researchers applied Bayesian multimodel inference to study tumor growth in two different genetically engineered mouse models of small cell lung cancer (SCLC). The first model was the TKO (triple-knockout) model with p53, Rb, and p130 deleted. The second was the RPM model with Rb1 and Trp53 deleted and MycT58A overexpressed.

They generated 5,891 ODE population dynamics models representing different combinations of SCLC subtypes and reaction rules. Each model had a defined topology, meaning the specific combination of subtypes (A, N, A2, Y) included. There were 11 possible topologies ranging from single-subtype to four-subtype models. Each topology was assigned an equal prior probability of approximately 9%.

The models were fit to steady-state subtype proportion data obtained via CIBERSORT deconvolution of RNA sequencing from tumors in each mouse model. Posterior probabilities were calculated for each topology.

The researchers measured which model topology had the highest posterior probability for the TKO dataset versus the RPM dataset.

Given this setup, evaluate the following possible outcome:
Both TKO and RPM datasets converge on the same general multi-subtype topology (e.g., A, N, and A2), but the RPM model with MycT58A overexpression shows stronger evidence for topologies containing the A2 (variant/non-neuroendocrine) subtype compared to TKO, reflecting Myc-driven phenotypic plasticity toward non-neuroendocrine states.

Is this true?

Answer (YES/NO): NO